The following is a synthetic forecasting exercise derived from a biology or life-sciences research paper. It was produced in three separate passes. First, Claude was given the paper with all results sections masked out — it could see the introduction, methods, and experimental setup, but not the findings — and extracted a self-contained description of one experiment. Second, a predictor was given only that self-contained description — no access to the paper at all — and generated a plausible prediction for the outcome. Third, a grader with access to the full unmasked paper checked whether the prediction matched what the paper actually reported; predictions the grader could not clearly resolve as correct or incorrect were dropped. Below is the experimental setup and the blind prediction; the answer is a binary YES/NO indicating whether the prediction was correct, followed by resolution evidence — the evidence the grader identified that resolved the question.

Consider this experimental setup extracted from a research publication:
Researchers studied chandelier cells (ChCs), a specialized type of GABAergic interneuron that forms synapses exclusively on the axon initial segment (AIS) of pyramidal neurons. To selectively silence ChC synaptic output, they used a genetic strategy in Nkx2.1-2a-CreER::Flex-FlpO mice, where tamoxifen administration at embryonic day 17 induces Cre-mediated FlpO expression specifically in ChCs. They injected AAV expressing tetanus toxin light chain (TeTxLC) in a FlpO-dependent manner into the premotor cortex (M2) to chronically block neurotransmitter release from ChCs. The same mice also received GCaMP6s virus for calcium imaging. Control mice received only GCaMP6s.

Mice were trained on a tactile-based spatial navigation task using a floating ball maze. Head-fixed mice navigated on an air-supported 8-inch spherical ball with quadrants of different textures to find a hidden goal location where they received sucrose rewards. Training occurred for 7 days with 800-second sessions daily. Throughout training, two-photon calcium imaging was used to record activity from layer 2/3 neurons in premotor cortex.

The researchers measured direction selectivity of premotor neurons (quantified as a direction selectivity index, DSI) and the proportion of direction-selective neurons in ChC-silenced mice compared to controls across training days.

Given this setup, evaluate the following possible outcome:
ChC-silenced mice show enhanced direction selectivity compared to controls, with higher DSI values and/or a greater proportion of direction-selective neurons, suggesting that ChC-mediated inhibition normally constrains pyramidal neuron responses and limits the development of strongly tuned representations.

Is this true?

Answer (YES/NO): NO